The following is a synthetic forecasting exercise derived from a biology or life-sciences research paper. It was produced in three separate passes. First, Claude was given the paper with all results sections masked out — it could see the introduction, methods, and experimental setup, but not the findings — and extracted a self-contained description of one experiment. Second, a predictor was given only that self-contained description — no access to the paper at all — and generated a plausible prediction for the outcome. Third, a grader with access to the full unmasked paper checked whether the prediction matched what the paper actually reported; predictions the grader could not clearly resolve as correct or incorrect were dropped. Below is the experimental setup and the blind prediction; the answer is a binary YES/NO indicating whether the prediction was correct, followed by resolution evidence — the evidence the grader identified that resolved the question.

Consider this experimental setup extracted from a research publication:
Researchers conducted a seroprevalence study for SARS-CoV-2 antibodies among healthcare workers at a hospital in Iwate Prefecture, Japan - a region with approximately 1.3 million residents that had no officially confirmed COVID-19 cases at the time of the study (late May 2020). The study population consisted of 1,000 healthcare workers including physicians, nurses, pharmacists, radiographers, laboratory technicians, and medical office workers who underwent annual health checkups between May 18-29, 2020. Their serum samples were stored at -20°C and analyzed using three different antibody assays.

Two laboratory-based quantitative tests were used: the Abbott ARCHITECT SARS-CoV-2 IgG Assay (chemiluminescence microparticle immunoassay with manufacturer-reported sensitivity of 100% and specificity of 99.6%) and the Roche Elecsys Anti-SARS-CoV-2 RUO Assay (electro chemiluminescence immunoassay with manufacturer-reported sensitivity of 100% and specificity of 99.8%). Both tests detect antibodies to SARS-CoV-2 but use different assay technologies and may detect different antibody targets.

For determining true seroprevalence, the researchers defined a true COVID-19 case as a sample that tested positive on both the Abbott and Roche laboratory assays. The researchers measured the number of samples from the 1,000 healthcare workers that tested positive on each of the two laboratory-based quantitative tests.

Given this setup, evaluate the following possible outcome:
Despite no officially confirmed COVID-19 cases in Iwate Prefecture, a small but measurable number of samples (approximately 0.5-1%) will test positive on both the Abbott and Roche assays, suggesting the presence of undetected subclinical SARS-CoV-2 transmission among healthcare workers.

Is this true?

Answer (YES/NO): NO